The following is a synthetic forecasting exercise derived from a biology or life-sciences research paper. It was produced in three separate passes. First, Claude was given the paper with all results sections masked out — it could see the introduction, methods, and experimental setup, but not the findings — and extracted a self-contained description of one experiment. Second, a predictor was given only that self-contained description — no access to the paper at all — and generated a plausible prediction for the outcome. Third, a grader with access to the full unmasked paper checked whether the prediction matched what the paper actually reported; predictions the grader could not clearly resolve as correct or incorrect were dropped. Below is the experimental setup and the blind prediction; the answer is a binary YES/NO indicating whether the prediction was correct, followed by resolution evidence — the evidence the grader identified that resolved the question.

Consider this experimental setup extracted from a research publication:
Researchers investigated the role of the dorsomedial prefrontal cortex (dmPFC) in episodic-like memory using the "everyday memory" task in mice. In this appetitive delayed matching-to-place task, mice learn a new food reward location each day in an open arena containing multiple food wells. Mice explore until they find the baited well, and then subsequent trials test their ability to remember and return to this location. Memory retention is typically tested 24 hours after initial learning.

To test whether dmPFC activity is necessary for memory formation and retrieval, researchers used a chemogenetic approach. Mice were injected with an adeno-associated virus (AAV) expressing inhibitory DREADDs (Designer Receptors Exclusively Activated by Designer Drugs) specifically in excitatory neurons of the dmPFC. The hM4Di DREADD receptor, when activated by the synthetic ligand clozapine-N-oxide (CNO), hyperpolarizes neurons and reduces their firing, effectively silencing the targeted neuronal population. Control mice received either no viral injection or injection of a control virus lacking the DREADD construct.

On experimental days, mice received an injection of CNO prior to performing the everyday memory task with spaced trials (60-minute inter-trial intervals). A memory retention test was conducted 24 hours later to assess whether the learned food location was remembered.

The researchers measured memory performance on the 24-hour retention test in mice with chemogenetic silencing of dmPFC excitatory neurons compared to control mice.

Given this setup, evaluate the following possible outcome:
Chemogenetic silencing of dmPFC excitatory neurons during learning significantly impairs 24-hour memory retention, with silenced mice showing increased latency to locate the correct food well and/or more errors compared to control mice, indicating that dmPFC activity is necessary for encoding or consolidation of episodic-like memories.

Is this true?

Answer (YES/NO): YES